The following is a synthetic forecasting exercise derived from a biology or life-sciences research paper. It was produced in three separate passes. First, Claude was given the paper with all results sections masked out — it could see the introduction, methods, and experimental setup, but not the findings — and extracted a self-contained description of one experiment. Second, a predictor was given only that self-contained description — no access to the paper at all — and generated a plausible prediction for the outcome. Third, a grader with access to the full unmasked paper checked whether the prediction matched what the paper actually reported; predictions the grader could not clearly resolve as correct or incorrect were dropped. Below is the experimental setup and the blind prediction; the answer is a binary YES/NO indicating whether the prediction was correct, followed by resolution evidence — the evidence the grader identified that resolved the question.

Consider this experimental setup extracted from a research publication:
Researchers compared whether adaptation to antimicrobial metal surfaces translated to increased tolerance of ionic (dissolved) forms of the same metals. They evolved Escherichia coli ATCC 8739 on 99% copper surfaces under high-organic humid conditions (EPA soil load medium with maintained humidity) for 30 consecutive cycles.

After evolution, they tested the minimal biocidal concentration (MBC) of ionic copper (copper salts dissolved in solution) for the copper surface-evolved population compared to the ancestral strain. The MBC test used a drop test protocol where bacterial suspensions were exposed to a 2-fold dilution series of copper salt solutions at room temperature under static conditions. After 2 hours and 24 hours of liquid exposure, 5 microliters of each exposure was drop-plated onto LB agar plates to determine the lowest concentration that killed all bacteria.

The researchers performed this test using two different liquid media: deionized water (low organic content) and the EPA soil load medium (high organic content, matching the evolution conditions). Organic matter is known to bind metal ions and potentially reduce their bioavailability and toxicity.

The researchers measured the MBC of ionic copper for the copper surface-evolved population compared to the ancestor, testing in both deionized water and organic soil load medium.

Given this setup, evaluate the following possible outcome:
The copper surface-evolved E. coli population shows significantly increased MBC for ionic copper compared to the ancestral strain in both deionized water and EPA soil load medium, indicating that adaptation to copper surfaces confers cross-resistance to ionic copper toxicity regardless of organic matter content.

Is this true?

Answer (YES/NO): NO